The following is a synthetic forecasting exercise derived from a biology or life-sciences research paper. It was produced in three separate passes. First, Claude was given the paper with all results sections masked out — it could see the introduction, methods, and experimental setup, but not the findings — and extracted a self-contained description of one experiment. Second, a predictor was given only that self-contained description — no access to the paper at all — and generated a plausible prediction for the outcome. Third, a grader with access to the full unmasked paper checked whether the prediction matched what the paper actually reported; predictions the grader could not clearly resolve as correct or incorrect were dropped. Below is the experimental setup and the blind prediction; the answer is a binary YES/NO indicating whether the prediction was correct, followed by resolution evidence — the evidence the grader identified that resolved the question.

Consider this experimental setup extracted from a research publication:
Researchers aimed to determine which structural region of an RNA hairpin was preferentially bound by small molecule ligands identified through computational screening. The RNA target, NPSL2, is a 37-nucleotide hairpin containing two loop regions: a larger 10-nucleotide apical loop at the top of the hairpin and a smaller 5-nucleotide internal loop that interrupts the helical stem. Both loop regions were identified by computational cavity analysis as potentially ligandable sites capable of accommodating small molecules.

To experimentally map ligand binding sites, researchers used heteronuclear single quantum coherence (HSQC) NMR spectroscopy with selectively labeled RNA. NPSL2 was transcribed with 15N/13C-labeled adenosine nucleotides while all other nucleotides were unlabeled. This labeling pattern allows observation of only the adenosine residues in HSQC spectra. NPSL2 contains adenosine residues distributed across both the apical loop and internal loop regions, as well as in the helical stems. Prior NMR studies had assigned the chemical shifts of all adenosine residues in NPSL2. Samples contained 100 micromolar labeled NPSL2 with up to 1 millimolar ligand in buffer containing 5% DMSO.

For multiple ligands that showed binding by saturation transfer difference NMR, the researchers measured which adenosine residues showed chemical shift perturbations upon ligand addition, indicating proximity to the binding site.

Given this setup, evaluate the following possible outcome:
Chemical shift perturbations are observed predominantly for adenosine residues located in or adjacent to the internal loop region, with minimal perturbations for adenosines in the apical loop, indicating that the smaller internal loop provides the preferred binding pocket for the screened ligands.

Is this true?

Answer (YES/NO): YES